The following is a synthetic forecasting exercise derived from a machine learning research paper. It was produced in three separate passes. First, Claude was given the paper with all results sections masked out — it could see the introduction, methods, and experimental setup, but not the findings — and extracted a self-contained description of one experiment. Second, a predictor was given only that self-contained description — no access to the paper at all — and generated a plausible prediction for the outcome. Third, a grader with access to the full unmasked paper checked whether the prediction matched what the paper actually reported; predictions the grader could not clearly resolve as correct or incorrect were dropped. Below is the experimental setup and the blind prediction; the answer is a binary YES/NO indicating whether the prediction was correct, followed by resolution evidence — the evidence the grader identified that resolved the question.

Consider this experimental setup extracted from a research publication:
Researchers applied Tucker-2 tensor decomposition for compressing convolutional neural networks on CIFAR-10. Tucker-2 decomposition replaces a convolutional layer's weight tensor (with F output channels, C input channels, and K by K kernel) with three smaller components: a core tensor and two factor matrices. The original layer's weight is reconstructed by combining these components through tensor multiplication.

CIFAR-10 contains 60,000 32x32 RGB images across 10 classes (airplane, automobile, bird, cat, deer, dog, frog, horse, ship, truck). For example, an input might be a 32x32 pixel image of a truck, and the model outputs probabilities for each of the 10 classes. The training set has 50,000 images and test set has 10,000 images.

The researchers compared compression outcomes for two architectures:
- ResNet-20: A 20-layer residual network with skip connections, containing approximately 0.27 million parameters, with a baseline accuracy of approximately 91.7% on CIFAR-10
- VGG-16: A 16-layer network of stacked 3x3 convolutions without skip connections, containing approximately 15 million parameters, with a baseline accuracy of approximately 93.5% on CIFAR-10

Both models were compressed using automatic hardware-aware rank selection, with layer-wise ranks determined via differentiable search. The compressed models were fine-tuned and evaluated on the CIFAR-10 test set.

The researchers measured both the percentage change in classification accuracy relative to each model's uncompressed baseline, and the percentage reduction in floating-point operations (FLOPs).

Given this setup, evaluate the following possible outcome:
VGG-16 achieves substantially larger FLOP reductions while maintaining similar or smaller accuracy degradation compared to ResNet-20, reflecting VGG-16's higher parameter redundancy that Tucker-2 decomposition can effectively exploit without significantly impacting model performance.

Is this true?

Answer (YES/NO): NO